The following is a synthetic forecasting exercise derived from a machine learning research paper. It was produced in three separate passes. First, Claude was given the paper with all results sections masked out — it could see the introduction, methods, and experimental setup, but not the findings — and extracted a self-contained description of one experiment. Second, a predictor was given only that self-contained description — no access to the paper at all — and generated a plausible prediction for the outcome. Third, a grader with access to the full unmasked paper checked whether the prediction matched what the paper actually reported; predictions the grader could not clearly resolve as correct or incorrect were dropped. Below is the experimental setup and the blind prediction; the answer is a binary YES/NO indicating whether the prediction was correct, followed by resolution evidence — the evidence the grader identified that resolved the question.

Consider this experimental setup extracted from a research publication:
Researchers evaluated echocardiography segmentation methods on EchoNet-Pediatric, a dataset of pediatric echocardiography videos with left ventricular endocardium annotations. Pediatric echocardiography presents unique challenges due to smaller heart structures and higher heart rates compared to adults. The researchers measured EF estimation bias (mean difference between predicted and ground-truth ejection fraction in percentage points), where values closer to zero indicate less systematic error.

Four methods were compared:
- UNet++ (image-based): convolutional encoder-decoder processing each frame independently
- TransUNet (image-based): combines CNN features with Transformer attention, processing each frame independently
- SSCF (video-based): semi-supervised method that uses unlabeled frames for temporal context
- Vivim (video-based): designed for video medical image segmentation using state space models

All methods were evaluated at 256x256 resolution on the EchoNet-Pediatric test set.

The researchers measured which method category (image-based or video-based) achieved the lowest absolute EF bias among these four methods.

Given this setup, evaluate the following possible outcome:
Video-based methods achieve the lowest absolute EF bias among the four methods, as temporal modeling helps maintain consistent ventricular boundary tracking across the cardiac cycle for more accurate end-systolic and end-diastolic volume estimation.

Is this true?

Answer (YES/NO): YES